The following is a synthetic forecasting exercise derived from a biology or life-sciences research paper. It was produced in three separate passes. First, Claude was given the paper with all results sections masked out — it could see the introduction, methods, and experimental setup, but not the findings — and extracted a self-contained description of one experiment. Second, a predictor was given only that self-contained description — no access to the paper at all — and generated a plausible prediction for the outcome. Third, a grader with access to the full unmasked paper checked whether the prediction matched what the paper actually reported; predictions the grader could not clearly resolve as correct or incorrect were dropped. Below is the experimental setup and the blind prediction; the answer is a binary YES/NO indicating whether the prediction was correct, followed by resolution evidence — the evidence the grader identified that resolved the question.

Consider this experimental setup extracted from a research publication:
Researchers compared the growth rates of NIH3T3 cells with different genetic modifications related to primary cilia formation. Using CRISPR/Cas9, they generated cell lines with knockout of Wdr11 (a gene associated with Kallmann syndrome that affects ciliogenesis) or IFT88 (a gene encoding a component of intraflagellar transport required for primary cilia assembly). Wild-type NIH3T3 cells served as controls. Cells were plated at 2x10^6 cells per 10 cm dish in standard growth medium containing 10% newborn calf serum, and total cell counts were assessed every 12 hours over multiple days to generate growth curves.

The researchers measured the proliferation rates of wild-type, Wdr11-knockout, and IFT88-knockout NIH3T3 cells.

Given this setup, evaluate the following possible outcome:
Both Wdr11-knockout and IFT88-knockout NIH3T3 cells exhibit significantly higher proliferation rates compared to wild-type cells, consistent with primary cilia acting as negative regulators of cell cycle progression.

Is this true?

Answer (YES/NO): NO